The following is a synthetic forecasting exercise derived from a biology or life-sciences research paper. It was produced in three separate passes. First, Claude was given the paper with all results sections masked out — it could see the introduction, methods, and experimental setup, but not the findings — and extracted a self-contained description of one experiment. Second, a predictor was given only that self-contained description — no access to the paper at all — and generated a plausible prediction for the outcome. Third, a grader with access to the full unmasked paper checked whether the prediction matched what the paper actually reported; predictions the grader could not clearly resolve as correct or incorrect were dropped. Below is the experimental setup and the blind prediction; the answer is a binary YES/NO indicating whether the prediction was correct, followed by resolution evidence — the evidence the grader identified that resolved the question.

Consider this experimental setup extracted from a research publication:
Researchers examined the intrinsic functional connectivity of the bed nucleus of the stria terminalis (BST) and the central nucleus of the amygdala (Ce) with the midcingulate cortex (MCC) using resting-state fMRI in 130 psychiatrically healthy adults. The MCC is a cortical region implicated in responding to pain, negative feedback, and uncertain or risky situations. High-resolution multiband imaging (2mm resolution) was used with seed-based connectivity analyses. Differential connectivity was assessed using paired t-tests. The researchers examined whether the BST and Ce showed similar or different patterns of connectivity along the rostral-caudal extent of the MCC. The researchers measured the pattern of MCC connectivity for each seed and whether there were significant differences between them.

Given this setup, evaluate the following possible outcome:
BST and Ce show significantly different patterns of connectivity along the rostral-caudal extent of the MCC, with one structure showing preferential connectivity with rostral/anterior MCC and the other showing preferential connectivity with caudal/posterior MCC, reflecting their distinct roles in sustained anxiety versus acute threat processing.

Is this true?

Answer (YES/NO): NO